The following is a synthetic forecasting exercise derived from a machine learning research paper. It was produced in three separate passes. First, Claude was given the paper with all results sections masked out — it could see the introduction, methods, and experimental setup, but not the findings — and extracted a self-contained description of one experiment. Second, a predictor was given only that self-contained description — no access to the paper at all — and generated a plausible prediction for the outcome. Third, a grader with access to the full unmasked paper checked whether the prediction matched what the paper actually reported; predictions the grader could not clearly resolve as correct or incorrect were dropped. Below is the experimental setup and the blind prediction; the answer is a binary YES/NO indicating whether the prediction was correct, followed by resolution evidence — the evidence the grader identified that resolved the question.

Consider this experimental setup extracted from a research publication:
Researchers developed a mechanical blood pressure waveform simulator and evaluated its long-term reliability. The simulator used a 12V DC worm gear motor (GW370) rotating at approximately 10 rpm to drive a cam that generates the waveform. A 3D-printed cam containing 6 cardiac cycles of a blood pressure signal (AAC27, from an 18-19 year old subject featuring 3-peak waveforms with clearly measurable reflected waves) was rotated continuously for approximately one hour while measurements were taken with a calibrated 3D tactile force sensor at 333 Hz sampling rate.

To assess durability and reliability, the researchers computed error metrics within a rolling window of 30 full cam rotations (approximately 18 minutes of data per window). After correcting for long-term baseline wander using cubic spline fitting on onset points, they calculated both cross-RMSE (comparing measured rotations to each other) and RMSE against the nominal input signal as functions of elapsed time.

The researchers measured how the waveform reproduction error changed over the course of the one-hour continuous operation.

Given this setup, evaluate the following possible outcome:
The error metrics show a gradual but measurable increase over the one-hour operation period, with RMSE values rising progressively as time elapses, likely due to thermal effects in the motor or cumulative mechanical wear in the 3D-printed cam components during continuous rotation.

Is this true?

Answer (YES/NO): NO